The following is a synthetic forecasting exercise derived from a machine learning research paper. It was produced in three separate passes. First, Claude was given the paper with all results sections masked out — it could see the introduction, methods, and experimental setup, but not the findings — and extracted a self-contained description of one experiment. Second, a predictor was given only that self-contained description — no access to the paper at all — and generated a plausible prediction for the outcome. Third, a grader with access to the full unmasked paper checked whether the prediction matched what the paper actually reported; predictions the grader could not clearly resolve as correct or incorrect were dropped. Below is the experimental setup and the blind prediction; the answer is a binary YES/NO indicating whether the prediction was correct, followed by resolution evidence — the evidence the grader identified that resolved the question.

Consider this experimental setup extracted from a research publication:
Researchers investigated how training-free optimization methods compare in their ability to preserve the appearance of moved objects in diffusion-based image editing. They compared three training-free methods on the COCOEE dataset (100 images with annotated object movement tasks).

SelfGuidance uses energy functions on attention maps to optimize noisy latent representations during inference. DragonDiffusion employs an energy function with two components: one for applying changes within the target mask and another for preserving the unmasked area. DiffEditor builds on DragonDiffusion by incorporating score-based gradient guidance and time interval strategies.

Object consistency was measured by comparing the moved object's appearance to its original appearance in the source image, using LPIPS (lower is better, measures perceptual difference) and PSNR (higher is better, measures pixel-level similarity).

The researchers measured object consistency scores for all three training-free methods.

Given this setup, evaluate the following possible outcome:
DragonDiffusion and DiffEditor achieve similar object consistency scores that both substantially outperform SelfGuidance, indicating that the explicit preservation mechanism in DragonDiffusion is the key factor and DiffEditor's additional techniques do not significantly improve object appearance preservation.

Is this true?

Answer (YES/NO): YES